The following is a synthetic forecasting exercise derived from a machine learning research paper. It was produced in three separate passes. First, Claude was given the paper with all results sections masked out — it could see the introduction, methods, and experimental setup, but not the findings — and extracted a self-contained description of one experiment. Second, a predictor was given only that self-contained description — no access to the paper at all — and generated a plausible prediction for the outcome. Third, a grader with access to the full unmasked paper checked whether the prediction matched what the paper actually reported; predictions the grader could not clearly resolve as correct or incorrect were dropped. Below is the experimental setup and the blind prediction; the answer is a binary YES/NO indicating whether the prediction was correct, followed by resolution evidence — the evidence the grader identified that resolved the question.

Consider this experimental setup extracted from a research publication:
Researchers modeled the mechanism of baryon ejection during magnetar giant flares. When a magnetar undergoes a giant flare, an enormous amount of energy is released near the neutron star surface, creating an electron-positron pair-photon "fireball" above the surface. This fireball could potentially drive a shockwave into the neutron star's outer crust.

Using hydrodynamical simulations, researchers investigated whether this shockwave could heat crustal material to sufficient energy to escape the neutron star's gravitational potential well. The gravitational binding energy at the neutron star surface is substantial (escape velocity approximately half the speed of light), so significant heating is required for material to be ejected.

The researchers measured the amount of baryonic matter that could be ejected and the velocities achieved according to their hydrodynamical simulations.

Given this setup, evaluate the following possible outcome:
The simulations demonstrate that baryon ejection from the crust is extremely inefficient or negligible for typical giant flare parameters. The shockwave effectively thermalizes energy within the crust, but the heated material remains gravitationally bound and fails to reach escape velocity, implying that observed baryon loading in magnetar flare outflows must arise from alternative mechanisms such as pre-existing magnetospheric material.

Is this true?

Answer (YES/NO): NO